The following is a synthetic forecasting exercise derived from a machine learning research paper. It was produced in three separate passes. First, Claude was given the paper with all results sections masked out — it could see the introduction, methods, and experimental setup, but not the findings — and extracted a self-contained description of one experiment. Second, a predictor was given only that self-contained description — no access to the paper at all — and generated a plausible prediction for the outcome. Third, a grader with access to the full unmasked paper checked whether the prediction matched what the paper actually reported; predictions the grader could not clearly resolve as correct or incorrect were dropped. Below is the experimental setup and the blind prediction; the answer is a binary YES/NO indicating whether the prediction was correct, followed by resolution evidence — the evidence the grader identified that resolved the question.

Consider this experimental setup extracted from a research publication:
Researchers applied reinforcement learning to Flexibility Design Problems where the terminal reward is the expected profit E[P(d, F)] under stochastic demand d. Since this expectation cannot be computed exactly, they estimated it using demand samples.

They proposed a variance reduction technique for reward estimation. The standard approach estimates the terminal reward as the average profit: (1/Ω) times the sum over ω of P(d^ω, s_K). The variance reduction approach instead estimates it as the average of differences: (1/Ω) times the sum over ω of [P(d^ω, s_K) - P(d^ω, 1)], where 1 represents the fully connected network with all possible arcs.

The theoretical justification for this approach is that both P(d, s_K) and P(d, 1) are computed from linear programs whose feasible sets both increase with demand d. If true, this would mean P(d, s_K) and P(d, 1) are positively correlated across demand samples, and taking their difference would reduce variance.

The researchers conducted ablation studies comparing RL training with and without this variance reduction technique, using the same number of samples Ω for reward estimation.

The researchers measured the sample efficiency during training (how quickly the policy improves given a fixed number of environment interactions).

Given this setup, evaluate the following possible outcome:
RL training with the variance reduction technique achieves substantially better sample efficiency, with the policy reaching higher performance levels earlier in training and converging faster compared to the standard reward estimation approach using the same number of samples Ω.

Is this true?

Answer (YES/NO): YES